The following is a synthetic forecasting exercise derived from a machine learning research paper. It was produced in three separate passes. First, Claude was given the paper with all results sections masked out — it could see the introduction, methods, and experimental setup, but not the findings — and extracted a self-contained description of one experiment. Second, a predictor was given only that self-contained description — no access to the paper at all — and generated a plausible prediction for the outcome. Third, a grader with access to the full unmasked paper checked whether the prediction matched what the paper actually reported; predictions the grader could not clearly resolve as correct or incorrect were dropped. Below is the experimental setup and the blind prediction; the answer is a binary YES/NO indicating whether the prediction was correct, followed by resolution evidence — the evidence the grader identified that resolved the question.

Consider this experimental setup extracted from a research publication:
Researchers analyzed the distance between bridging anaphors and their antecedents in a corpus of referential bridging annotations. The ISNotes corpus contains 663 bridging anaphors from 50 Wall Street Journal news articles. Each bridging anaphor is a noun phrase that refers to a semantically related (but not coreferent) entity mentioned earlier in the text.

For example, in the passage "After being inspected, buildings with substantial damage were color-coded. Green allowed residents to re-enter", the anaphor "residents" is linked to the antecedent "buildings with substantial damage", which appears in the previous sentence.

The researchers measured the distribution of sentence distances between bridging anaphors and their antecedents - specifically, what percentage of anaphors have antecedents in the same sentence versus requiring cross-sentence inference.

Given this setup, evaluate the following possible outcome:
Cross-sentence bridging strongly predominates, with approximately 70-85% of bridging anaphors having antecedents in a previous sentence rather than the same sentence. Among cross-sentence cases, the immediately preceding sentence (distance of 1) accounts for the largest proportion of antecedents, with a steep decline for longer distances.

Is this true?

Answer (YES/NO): NO